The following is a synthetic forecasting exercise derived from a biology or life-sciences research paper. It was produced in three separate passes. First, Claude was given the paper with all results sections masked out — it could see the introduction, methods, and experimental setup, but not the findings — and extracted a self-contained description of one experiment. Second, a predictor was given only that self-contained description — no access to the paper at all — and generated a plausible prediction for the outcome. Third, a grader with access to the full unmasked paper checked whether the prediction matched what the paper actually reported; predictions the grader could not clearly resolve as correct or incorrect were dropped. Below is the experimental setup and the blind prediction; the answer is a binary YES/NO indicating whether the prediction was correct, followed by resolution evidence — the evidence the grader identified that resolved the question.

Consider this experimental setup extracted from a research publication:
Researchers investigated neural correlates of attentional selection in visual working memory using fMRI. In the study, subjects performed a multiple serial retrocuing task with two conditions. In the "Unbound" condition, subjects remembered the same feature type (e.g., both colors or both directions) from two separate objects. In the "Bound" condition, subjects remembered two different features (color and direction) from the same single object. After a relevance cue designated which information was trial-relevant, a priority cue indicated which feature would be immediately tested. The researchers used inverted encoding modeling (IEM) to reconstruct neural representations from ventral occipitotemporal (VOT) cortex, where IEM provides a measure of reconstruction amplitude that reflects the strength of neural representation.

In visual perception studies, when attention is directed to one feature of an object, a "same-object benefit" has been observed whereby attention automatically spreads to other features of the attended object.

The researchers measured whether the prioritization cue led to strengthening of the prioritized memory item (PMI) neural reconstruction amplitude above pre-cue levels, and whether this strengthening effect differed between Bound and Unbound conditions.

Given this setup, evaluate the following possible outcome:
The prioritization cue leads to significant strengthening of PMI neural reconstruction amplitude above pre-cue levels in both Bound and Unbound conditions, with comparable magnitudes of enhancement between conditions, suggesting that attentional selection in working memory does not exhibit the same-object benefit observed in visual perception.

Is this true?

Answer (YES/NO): NO